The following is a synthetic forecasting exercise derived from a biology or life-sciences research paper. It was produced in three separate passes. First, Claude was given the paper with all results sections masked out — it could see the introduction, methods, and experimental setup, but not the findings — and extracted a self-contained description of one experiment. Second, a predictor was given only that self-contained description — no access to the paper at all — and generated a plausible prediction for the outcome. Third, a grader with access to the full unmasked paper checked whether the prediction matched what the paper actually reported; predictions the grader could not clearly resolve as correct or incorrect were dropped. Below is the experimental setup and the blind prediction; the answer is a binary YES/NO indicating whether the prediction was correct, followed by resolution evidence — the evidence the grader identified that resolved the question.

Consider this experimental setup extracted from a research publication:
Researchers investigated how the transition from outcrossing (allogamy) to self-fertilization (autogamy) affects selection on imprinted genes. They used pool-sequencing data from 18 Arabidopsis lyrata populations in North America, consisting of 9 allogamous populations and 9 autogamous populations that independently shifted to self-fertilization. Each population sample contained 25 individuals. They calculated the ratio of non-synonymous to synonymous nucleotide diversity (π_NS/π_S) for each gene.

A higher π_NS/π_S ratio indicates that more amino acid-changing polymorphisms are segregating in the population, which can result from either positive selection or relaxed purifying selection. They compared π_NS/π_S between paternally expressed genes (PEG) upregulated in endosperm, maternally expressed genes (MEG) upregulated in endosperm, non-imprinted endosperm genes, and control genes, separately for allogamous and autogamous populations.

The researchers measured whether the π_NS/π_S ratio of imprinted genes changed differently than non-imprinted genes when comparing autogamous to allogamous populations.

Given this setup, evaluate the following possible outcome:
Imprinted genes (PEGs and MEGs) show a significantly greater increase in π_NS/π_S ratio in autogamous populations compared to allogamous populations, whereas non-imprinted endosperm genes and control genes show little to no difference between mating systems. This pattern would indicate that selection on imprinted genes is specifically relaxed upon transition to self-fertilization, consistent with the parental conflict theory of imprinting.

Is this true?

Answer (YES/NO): NO